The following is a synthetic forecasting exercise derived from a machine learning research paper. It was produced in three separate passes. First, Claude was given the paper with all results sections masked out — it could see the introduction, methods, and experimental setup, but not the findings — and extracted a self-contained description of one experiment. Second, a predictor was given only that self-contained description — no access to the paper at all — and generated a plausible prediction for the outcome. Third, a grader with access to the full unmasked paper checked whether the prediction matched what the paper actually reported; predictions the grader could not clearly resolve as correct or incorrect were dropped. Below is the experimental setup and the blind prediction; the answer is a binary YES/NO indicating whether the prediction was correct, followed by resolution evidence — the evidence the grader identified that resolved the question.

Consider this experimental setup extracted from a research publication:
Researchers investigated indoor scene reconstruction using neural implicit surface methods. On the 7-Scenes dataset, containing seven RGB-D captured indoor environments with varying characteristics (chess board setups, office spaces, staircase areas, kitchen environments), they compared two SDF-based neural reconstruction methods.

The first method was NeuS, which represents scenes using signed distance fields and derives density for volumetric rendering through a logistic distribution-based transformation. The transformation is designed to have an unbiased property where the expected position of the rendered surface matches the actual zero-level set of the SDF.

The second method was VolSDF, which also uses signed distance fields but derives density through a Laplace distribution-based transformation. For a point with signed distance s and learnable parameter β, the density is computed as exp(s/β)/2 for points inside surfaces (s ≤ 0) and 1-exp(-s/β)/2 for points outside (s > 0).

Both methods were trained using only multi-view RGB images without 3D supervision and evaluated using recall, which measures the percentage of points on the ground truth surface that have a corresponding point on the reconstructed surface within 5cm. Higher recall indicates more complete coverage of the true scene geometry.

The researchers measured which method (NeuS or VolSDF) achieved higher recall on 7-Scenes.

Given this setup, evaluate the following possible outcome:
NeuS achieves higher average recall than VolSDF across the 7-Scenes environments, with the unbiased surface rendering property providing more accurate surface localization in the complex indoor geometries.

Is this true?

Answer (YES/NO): NO